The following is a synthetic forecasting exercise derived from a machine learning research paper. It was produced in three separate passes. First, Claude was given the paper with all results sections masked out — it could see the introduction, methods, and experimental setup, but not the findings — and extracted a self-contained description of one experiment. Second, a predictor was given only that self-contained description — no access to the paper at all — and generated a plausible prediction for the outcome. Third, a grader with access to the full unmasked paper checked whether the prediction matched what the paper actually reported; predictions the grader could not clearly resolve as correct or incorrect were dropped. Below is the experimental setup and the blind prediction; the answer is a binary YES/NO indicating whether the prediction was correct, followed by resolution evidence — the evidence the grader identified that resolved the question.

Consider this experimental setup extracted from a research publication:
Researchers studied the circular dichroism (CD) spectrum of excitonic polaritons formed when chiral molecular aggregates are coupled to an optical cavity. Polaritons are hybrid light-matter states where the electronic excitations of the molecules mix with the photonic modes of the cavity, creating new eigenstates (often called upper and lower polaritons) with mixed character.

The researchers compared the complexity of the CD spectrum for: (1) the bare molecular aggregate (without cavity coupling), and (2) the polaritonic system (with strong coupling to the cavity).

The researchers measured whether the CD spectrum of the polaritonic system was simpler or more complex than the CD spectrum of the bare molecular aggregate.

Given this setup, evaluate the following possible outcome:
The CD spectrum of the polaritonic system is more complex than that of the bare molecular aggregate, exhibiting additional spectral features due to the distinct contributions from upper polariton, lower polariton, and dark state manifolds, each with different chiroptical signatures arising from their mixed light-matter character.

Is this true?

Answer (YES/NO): YES